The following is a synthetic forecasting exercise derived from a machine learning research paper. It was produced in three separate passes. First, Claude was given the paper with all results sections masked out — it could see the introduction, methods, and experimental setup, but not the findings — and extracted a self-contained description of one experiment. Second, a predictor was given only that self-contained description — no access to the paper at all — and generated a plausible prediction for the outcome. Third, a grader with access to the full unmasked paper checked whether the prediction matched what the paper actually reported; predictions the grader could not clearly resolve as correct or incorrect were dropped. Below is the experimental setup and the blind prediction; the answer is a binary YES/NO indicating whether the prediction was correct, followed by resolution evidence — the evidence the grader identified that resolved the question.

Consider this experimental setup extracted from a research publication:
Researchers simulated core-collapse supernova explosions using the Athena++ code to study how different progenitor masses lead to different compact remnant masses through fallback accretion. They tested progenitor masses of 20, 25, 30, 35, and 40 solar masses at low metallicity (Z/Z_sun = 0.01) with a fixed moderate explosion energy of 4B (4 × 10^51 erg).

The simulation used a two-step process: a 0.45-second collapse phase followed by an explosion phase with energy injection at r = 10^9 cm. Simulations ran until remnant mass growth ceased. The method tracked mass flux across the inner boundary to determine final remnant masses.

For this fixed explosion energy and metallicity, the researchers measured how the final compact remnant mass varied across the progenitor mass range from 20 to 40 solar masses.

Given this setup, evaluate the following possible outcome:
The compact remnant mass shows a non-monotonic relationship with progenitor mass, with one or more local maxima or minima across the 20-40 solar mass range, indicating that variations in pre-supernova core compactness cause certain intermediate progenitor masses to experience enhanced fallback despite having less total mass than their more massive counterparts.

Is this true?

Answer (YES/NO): NO